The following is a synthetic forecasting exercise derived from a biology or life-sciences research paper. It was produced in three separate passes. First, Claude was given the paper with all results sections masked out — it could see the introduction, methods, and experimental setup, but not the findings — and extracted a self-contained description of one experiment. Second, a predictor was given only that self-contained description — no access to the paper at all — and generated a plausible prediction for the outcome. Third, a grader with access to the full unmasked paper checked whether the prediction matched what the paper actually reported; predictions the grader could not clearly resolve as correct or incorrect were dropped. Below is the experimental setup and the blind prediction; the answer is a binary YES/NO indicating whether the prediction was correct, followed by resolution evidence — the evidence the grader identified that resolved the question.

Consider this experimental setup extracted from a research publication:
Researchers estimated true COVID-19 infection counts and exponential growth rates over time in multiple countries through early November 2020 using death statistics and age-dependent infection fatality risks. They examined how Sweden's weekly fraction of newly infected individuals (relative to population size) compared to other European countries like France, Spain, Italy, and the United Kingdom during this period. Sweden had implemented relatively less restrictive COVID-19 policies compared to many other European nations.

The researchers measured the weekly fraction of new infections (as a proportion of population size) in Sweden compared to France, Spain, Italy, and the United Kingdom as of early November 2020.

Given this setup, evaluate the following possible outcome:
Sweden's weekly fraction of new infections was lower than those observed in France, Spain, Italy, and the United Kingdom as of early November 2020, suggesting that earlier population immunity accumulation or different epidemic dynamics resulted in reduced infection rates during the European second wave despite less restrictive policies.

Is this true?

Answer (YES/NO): NO